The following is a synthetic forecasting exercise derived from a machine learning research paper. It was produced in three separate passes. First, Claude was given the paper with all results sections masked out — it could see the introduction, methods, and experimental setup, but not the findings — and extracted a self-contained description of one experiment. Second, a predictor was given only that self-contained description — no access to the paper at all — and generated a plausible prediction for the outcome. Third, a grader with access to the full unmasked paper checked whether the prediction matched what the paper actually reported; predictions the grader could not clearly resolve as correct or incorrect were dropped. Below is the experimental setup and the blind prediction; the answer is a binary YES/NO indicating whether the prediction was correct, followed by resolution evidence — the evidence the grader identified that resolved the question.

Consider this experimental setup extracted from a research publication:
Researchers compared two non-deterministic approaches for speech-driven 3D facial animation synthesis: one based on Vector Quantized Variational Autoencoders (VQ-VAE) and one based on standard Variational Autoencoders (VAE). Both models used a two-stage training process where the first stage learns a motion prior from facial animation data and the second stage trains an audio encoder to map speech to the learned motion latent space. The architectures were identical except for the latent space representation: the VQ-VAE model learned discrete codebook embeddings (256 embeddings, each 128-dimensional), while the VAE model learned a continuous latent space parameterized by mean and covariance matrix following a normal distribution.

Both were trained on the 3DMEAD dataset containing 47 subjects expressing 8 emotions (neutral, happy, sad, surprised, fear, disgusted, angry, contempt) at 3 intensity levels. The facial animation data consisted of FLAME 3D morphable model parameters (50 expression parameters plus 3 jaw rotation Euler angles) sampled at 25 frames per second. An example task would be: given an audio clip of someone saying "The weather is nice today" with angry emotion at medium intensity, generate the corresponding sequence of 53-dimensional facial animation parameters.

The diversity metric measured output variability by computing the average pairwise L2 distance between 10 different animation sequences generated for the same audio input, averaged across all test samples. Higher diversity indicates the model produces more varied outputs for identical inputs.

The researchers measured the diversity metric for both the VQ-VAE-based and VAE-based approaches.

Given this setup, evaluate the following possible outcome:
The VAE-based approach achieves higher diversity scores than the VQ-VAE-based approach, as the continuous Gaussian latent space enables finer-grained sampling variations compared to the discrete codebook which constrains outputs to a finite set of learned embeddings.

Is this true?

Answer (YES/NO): NO